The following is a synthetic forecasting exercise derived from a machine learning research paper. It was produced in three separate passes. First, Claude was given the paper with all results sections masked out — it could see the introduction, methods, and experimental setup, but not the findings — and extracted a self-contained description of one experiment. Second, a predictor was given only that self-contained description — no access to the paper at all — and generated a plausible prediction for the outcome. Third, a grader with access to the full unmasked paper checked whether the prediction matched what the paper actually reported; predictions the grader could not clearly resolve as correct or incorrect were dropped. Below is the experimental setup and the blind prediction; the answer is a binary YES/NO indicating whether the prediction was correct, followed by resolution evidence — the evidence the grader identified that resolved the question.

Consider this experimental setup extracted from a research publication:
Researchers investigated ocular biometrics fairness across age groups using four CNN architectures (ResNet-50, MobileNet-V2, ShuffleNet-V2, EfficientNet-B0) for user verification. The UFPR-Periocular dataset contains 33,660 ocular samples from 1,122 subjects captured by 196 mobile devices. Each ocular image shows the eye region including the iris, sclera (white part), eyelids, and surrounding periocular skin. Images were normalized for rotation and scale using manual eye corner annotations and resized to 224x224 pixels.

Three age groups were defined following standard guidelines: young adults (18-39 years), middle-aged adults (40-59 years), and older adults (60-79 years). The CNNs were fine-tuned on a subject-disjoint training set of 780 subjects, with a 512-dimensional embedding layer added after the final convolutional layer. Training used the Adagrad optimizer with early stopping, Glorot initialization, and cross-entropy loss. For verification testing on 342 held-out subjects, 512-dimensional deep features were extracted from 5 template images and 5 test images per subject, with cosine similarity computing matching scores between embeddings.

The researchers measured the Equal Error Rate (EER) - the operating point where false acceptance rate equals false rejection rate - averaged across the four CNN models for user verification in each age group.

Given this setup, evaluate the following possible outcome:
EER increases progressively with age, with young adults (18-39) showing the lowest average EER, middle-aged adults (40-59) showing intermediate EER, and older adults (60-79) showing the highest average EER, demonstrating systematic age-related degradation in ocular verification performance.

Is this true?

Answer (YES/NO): YES